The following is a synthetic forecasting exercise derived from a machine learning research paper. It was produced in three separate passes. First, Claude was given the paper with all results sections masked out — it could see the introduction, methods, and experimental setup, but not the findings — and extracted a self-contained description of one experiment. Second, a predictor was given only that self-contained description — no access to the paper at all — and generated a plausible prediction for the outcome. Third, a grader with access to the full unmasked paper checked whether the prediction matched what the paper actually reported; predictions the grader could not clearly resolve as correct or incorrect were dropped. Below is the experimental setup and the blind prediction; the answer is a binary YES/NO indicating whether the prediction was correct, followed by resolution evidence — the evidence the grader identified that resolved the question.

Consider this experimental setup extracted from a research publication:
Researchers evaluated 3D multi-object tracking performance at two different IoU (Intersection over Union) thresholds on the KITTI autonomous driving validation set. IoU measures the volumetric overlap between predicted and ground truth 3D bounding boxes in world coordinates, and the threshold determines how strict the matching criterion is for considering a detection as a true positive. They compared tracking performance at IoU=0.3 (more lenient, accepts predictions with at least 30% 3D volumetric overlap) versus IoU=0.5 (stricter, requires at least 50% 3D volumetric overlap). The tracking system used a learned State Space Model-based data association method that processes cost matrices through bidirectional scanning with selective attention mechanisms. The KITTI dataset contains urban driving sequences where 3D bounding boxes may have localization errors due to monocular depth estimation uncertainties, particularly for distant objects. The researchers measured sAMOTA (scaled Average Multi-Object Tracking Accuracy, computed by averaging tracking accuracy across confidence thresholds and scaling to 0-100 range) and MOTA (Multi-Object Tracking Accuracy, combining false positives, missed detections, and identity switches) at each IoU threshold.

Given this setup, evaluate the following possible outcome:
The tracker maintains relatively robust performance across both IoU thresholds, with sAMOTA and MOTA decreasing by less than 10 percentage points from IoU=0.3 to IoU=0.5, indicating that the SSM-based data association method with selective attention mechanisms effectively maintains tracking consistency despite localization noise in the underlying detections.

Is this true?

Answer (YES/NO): NO